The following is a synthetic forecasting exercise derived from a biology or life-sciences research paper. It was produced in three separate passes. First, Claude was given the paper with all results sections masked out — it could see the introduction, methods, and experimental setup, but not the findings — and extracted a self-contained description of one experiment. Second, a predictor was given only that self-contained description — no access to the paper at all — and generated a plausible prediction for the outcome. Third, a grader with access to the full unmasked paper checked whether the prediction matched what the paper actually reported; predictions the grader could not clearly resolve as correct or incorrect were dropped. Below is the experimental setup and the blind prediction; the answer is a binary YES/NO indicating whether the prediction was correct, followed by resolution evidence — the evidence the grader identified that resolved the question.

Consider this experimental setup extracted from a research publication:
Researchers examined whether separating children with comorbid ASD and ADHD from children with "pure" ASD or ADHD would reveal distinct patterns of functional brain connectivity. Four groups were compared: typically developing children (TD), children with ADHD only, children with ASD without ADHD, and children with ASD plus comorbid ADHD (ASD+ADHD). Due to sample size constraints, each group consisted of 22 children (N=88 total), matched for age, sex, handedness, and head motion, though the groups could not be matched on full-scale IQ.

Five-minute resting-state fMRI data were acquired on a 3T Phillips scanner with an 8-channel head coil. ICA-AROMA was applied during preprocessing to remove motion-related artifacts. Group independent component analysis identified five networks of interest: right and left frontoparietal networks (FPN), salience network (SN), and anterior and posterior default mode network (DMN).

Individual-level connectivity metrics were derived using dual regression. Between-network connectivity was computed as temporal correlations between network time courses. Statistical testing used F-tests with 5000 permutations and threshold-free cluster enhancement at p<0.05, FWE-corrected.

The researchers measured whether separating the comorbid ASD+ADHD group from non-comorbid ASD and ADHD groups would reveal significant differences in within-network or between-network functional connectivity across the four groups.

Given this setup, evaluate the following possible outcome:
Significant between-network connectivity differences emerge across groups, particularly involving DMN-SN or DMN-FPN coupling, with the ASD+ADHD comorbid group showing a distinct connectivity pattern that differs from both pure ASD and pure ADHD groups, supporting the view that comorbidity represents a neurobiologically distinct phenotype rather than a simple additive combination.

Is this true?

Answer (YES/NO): NO